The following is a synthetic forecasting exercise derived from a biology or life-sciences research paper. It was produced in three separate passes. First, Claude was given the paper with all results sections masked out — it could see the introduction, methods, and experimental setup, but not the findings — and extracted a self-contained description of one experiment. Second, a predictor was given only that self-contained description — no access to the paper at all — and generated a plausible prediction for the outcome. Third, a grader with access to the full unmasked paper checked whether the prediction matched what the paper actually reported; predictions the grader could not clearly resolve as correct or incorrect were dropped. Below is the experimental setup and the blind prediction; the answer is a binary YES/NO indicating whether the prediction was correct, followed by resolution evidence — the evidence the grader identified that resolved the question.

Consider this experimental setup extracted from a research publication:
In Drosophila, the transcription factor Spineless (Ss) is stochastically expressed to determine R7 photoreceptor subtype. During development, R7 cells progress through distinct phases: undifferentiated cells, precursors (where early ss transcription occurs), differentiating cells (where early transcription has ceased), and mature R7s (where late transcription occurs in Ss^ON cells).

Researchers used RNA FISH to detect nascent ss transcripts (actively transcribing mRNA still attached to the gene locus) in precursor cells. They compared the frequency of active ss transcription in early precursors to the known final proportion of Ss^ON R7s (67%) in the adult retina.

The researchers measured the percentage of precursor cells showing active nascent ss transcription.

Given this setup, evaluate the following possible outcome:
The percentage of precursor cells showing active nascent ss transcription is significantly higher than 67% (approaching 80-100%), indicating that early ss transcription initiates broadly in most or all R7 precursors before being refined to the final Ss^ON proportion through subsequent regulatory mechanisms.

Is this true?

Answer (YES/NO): YES